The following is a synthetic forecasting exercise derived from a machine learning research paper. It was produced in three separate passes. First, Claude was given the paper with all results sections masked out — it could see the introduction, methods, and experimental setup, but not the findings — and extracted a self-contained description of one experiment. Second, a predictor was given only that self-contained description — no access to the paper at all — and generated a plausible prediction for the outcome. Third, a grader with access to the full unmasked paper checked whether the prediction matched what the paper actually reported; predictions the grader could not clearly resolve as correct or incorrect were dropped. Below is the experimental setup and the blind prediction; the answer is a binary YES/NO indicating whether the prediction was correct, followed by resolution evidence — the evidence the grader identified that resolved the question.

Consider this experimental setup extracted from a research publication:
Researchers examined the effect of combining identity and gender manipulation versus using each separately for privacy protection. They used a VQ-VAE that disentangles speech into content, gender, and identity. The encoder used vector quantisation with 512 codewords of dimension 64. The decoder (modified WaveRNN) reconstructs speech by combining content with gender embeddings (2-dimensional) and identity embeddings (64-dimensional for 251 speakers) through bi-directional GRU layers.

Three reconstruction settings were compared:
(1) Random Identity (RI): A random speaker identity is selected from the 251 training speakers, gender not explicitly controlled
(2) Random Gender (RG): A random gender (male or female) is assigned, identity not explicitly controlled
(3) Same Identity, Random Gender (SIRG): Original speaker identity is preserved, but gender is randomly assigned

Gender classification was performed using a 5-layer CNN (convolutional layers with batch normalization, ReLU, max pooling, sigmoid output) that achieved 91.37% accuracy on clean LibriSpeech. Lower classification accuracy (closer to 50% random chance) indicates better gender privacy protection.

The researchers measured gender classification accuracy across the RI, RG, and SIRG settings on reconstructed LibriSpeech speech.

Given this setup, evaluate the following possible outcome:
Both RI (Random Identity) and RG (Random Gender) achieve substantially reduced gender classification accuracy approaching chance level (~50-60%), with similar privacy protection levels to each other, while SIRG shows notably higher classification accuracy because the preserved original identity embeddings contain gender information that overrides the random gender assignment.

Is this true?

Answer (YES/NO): YES